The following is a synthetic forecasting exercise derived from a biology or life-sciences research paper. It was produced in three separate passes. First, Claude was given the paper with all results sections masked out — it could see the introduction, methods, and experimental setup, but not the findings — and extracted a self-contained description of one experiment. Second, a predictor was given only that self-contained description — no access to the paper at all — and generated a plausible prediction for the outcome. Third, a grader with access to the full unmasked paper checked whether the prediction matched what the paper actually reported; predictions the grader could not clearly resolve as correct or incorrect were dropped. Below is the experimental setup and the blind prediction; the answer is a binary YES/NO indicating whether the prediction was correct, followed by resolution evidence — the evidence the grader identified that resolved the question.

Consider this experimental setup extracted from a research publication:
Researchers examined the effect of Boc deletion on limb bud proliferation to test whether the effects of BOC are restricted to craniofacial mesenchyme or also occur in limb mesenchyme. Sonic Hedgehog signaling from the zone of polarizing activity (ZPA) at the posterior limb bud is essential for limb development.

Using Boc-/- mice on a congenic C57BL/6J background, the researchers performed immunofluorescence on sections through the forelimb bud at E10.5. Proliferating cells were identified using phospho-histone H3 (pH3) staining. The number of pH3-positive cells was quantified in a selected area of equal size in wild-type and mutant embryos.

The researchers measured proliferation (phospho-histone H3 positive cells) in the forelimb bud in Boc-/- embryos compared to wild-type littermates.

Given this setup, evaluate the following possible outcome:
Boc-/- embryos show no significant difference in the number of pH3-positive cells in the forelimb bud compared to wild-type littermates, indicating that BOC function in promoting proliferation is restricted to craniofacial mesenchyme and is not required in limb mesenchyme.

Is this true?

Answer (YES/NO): NO